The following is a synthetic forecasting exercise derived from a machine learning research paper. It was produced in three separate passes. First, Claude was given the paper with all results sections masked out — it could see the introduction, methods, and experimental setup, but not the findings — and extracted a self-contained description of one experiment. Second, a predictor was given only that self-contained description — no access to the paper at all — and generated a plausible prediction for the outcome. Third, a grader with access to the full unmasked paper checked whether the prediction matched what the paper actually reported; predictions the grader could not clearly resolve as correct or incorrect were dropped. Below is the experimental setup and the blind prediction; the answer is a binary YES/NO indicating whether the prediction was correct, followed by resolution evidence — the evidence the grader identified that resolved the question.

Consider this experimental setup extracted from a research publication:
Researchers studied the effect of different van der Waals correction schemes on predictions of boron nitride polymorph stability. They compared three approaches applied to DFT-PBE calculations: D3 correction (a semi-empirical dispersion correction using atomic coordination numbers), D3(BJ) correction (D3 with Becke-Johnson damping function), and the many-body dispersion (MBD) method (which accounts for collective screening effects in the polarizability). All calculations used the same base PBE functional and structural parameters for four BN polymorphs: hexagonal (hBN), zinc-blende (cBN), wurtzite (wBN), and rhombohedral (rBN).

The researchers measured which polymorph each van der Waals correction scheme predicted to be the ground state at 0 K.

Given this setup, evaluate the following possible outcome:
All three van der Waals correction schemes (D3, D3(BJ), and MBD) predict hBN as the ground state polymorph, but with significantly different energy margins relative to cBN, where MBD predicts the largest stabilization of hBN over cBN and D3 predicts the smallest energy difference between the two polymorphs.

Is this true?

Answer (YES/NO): NO